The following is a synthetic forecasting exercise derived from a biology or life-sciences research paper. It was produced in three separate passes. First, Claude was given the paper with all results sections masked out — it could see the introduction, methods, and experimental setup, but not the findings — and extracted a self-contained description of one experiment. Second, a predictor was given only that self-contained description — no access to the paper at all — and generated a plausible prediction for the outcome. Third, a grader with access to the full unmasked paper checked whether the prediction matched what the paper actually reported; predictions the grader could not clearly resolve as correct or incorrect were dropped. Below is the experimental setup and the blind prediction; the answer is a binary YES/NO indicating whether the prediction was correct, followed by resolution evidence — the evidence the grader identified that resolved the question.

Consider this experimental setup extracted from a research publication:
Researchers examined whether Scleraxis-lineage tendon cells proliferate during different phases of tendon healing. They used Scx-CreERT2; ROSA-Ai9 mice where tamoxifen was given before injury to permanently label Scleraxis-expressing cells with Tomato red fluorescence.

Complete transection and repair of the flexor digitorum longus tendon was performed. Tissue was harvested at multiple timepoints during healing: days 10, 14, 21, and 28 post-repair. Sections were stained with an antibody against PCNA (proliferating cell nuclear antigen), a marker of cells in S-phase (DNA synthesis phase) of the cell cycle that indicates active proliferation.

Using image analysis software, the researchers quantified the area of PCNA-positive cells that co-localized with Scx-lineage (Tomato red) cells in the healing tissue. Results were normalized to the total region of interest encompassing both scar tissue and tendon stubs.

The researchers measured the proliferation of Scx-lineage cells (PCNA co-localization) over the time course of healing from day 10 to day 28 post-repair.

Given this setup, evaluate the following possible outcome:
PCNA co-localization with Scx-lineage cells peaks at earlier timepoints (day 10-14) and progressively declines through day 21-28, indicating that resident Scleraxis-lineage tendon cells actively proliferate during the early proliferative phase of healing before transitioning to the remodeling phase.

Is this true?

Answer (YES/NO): YES